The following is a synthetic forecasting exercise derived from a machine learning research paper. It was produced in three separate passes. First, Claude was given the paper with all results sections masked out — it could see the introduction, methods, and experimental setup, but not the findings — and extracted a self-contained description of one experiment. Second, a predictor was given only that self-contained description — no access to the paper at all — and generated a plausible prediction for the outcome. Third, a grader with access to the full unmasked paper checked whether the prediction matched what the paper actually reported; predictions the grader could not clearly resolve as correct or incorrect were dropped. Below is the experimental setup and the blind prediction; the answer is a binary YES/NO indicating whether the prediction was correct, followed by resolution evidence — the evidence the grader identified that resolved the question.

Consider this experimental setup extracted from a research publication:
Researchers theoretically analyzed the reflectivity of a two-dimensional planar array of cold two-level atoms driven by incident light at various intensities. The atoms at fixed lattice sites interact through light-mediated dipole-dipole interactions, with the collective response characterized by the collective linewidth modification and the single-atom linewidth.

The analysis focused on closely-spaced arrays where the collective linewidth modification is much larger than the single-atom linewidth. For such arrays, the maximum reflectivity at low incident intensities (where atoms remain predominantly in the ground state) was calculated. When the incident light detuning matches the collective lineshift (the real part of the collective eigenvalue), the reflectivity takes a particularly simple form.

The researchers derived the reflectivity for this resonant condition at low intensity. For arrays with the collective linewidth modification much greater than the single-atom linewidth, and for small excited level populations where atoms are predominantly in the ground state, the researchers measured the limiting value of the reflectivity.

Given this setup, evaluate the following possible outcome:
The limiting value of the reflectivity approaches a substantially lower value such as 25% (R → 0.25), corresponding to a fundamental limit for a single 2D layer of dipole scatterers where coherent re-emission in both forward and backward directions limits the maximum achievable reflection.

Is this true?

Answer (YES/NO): NO